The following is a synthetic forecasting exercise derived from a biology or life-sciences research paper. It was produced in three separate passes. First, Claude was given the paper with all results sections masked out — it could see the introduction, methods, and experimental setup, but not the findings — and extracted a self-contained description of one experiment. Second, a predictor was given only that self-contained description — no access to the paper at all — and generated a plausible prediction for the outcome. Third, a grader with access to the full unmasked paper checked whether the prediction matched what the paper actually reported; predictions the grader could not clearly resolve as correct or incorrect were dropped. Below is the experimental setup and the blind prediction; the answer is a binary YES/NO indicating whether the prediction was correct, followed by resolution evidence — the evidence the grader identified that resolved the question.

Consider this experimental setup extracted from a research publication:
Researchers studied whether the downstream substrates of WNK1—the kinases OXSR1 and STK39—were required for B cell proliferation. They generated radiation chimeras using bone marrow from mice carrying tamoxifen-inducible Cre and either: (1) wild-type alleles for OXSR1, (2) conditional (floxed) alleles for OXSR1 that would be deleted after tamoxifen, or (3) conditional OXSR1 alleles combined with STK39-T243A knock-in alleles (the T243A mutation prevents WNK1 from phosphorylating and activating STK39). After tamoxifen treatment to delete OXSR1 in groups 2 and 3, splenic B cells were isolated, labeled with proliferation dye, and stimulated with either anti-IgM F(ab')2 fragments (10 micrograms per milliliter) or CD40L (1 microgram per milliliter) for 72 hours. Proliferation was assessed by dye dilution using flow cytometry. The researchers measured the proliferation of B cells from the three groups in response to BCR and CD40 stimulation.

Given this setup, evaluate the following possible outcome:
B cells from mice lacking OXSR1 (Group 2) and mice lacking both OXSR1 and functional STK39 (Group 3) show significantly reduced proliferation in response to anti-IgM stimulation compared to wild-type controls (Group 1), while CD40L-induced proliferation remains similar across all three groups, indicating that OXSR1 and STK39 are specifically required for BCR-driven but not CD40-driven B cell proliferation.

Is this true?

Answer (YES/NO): NO